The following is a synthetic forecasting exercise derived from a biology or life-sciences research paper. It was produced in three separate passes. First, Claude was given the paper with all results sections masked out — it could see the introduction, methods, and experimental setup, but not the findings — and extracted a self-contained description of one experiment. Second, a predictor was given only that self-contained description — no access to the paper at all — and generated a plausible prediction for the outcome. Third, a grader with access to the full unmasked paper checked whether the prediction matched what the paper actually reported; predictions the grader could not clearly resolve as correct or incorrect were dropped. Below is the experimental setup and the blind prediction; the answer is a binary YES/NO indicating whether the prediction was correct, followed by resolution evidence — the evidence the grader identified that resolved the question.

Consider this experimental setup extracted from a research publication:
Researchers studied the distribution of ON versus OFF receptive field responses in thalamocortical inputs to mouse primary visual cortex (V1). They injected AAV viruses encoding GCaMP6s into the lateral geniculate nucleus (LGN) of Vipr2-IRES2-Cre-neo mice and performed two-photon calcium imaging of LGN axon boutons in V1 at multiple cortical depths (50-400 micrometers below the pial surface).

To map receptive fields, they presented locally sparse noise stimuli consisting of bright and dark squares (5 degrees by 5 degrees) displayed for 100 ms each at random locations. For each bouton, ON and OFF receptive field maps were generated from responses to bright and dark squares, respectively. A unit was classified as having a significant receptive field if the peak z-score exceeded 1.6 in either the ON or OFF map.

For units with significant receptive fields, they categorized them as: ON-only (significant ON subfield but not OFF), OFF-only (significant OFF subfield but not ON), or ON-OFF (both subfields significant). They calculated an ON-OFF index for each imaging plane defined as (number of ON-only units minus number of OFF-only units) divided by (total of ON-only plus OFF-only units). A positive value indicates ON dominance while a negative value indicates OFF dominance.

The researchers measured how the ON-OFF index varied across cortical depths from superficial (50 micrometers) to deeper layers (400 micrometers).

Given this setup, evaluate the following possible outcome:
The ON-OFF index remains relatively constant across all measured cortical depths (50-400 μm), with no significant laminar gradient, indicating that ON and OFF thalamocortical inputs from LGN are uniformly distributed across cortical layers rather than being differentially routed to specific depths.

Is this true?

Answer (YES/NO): YES